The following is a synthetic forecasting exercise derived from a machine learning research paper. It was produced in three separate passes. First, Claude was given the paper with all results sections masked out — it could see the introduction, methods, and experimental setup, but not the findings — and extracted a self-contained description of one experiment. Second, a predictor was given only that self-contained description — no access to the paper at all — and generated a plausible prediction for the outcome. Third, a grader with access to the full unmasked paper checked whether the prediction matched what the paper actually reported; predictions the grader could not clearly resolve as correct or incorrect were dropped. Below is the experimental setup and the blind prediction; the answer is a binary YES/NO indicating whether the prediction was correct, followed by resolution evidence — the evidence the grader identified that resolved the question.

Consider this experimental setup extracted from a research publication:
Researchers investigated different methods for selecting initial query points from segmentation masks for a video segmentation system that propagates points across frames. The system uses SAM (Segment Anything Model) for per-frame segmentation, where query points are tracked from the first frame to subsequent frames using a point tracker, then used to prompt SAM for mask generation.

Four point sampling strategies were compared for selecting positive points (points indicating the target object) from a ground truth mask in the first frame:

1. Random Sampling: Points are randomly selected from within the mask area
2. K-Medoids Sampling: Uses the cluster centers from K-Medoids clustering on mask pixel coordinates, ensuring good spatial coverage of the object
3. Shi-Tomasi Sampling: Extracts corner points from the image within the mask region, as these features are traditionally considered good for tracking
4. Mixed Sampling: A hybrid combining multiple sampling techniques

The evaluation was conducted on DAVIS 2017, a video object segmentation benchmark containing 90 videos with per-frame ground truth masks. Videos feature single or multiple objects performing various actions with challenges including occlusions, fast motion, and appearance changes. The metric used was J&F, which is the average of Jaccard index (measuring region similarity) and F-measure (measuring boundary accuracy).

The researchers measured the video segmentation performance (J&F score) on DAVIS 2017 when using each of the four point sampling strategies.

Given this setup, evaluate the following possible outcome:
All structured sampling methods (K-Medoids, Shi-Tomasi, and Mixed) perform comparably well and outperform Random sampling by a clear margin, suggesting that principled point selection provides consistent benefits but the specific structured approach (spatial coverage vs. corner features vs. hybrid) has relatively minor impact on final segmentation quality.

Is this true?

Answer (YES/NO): NO